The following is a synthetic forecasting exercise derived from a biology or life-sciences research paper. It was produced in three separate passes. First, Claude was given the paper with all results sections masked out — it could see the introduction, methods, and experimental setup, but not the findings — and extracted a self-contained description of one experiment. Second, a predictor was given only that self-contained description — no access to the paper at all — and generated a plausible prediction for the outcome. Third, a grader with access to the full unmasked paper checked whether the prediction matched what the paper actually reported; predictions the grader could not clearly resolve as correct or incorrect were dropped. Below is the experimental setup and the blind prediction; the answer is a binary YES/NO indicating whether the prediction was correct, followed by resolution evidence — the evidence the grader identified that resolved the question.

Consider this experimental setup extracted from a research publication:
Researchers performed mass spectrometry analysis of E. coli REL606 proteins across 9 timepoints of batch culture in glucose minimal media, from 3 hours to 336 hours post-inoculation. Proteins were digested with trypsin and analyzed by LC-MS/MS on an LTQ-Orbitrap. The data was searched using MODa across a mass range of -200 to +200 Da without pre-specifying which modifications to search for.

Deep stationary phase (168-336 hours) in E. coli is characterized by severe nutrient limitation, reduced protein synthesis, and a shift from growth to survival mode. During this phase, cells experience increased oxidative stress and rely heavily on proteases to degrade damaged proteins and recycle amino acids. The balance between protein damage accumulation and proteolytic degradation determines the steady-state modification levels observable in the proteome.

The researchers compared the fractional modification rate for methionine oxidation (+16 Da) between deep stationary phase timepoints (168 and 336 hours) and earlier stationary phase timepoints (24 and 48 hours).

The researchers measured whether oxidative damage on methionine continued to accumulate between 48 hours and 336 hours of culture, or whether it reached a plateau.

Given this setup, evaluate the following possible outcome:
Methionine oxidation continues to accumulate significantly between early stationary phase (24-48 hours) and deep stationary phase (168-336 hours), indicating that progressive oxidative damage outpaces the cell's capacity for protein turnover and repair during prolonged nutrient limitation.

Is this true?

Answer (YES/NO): NO